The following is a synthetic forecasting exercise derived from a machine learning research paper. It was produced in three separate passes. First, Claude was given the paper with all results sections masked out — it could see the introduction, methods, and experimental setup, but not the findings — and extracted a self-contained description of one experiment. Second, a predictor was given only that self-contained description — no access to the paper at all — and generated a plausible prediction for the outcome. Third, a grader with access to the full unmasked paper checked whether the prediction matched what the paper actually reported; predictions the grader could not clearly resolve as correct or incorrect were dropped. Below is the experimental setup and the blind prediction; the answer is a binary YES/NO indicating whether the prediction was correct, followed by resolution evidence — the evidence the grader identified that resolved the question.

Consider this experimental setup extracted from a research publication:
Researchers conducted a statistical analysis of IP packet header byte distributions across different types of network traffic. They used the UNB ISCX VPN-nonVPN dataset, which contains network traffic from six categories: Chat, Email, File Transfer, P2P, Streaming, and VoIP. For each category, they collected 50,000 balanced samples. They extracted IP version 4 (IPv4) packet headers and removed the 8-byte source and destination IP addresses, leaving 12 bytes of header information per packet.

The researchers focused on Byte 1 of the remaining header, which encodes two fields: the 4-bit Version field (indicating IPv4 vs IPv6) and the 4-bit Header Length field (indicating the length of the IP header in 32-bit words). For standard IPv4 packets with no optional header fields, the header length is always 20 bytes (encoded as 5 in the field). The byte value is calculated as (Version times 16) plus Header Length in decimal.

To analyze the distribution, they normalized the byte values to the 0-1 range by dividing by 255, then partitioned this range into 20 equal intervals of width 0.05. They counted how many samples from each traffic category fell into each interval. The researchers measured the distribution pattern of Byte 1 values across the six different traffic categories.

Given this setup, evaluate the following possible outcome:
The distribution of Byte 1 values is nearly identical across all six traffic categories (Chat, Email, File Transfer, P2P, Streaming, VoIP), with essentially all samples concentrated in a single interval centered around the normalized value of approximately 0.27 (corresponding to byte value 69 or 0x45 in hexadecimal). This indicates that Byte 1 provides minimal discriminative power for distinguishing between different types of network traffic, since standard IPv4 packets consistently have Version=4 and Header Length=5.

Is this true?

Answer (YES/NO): YES